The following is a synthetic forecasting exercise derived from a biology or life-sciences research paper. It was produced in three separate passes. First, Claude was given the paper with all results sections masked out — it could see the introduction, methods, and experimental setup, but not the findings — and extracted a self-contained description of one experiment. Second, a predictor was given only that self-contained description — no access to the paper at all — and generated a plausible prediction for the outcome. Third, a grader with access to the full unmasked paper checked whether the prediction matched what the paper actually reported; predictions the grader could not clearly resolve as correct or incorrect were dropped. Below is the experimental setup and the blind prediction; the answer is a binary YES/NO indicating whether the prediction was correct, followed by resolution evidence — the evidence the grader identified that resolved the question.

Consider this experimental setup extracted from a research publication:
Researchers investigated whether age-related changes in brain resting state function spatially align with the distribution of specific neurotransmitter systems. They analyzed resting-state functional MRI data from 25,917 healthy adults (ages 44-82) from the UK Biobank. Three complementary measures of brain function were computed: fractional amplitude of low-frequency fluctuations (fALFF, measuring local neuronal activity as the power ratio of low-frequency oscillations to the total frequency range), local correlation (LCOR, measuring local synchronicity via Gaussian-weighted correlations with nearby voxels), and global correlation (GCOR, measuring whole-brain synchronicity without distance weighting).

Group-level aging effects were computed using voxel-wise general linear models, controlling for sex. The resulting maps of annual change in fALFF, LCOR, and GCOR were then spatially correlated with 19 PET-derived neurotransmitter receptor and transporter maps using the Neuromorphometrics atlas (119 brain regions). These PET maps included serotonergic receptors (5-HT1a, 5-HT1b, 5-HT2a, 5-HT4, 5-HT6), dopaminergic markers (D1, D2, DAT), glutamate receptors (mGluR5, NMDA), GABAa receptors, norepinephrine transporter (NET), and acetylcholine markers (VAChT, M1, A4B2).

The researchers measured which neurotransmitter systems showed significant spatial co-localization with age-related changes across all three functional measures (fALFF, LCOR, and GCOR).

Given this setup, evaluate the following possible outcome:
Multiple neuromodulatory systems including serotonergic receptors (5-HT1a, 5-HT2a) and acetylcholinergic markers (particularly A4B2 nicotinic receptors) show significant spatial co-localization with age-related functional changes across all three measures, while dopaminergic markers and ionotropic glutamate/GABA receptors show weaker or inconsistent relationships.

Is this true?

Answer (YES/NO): NO